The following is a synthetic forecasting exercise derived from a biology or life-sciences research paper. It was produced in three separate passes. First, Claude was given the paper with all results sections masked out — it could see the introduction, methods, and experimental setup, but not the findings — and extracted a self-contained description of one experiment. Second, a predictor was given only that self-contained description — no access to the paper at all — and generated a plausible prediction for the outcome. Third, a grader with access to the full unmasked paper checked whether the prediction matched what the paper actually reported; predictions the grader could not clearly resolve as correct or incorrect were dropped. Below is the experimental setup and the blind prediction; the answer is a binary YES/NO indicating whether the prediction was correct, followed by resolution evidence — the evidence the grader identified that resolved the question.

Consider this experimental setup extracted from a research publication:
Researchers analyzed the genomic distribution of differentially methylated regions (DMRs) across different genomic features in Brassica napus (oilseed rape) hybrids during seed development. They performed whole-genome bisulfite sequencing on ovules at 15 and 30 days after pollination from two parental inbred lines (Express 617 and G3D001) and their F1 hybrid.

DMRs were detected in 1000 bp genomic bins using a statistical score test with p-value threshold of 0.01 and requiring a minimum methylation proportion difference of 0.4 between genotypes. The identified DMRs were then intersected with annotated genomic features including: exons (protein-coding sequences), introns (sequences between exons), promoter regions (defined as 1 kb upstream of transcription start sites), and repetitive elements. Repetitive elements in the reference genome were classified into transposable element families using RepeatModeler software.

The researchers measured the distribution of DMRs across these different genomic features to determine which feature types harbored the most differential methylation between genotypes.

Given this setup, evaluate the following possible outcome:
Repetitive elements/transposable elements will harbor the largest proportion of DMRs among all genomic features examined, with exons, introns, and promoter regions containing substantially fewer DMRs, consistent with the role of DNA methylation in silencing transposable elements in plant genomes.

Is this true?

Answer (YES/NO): YES